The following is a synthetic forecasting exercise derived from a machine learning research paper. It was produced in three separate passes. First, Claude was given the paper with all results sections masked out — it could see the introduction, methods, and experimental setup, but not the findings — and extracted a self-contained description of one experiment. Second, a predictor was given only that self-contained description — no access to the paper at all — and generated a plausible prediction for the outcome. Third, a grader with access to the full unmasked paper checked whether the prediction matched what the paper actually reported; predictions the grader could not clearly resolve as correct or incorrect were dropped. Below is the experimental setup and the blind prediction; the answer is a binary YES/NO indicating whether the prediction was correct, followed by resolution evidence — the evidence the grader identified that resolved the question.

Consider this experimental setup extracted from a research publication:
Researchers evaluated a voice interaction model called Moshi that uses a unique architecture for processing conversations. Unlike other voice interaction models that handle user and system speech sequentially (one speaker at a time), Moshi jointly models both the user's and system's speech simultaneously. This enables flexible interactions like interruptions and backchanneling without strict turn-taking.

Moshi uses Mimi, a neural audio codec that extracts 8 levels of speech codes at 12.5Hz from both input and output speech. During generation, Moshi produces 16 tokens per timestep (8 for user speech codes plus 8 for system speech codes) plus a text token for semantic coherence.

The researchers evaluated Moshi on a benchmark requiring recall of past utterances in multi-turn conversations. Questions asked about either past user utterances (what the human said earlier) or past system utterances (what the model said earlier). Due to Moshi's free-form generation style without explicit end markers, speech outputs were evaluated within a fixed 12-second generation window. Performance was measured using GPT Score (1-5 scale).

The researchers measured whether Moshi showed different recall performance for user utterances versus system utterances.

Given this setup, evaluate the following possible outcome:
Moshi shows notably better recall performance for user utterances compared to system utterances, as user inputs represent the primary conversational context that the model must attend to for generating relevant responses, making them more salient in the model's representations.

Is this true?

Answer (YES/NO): NO